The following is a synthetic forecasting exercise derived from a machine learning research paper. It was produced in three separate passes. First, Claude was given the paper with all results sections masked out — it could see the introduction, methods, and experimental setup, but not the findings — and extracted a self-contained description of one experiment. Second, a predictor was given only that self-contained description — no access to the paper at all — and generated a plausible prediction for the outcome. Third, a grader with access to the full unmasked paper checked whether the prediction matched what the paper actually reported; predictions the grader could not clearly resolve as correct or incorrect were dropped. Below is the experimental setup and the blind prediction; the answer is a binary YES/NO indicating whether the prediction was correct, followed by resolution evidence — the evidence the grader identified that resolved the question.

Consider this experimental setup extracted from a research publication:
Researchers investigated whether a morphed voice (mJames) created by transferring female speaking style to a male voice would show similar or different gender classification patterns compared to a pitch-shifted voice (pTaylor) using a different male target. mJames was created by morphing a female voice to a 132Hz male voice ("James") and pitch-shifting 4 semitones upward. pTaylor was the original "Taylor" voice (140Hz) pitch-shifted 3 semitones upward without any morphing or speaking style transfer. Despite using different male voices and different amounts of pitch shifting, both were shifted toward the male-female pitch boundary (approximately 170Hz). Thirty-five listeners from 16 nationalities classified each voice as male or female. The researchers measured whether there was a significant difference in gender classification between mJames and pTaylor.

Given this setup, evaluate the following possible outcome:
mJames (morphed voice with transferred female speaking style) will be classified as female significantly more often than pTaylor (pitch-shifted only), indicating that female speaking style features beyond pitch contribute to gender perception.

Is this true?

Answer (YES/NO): NO